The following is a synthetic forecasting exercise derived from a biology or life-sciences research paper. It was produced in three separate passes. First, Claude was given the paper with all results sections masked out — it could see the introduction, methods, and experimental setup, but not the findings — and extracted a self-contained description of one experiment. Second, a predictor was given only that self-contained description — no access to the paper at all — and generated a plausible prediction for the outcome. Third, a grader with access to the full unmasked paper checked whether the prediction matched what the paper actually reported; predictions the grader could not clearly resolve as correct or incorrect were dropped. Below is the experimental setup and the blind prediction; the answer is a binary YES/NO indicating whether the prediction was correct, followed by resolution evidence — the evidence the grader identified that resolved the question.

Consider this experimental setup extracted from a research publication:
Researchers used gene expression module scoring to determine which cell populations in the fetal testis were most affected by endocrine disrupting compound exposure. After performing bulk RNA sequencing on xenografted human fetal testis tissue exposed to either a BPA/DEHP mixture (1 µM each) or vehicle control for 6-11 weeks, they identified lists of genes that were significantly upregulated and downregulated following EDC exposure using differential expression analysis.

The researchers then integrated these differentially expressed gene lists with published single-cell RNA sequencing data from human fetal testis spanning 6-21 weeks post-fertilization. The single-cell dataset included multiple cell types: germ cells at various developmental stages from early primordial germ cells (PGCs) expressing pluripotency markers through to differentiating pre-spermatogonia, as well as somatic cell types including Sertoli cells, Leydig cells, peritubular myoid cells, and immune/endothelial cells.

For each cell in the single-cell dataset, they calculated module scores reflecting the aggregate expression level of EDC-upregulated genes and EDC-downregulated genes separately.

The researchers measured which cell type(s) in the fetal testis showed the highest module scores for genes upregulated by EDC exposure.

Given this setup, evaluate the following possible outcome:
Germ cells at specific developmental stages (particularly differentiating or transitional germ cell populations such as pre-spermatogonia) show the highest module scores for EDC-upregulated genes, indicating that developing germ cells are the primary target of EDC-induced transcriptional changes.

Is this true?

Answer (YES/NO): NO